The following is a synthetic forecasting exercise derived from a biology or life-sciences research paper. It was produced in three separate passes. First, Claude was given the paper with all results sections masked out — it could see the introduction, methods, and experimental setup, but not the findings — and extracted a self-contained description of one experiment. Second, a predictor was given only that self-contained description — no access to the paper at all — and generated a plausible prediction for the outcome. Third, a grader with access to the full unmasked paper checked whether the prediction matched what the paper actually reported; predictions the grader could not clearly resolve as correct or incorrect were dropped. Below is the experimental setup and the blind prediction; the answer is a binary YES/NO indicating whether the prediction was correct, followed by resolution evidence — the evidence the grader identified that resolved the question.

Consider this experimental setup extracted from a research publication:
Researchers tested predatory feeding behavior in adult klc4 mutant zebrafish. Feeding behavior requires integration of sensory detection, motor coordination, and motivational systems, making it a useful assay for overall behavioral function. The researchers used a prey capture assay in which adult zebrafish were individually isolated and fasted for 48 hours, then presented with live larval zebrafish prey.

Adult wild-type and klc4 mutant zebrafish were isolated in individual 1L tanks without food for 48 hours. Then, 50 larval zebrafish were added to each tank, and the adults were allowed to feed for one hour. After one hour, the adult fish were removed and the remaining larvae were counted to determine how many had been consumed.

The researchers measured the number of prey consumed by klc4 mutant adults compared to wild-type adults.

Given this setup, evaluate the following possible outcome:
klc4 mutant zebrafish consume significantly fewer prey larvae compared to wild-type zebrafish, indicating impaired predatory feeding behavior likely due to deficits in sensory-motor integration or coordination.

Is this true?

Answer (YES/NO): NO